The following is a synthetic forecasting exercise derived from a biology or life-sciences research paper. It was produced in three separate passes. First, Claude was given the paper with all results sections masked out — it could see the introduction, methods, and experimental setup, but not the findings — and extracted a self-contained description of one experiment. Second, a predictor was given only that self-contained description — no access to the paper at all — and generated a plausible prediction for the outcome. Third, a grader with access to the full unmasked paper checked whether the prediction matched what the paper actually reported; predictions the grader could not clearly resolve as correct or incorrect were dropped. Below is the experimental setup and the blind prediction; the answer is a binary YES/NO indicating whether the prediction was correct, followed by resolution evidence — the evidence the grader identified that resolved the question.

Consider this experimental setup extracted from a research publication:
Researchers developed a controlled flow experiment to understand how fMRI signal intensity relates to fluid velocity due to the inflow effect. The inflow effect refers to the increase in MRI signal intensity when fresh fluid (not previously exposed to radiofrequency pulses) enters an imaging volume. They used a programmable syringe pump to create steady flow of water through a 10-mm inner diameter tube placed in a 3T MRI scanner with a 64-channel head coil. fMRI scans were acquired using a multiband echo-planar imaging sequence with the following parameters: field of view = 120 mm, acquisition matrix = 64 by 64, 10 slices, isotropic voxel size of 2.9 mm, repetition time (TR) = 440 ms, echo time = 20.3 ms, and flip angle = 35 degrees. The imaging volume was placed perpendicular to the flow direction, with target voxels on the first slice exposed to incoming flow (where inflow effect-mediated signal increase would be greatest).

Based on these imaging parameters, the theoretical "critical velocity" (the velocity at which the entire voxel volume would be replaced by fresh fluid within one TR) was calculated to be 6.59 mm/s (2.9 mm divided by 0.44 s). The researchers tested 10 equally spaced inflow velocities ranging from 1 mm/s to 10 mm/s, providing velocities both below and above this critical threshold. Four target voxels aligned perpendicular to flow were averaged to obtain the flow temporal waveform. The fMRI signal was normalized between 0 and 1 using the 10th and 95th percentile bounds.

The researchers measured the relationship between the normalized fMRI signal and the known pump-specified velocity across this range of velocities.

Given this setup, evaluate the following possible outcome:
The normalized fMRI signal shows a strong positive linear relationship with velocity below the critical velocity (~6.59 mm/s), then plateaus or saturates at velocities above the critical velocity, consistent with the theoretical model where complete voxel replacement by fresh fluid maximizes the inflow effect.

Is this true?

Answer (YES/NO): NO